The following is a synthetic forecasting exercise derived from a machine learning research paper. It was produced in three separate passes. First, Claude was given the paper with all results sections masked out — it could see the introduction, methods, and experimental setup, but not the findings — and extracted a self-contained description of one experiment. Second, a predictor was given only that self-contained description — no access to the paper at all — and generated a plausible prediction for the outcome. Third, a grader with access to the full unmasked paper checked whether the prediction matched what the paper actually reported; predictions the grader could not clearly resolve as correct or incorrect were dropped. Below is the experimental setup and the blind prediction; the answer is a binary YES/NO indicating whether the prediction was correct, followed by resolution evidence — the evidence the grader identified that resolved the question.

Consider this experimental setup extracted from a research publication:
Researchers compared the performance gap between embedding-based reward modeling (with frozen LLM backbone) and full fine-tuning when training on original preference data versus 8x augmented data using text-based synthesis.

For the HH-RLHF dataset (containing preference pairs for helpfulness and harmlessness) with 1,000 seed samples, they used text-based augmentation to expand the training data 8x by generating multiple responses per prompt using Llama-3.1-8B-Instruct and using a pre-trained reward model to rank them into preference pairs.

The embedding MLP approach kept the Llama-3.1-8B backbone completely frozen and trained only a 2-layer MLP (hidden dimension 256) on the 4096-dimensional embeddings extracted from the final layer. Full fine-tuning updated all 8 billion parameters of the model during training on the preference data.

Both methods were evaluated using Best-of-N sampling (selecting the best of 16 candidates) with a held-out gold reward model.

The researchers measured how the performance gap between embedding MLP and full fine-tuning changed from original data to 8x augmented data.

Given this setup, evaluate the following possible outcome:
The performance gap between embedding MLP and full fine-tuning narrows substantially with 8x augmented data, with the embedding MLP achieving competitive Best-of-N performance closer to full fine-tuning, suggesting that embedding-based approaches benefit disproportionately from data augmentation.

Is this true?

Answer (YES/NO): NO